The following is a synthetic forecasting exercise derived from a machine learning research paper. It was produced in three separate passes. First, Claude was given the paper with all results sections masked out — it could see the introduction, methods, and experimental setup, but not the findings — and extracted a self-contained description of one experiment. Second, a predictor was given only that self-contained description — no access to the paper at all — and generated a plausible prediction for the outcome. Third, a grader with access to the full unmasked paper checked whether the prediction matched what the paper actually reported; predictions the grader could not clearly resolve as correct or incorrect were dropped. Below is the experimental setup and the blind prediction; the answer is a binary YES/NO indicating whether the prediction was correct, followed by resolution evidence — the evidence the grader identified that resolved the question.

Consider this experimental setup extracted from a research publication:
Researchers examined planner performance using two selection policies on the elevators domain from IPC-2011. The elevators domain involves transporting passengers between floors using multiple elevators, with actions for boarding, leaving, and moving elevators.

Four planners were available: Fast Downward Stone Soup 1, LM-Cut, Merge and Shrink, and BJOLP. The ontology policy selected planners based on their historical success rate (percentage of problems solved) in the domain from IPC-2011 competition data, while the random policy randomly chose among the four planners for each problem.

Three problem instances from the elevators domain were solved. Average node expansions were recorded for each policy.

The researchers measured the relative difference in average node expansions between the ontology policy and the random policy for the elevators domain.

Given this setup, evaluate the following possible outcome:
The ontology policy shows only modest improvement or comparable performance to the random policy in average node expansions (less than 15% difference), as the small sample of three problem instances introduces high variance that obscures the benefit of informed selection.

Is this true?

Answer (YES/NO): NO